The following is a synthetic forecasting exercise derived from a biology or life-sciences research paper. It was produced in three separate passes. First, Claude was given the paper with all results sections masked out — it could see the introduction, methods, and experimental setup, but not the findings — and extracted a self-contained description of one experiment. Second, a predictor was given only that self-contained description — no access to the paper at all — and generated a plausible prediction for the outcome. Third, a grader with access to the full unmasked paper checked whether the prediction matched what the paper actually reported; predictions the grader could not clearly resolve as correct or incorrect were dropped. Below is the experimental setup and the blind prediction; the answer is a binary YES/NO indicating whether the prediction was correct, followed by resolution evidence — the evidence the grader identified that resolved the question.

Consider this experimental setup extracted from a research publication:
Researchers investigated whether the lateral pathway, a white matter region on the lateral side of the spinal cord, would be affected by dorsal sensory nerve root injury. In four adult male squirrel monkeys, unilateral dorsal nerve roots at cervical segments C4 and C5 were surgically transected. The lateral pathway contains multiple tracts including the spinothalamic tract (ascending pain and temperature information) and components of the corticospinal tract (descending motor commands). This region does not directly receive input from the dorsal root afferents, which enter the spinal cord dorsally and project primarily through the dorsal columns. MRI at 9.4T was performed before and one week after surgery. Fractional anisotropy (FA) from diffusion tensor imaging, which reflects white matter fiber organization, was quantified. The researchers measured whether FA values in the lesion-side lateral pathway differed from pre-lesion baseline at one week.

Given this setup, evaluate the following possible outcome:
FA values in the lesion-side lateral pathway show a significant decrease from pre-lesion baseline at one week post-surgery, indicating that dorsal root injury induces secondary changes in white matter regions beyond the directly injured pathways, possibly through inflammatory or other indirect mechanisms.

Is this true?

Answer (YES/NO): NO